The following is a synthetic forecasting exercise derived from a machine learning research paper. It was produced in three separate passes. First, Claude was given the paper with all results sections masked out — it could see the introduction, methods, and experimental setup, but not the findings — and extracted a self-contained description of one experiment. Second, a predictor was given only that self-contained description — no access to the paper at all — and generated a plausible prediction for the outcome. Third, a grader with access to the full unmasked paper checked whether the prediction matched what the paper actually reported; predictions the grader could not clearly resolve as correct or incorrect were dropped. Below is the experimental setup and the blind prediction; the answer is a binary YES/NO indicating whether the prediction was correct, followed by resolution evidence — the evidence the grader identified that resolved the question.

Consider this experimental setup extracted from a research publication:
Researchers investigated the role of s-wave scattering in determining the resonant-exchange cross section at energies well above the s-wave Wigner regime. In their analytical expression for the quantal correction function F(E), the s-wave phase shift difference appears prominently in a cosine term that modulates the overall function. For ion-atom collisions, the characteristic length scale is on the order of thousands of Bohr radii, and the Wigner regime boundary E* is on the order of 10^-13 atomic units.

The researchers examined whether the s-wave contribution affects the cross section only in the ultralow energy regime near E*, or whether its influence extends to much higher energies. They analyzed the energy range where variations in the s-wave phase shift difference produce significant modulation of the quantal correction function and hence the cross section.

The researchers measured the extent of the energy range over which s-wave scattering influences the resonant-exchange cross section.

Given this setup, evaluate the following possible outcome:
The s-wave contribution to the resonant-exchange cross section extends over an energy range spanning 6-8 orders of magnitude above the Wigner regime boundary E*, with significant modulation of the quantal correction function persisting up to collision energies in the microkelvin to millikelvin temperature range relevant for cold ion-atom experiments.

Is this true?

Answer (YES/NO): NO